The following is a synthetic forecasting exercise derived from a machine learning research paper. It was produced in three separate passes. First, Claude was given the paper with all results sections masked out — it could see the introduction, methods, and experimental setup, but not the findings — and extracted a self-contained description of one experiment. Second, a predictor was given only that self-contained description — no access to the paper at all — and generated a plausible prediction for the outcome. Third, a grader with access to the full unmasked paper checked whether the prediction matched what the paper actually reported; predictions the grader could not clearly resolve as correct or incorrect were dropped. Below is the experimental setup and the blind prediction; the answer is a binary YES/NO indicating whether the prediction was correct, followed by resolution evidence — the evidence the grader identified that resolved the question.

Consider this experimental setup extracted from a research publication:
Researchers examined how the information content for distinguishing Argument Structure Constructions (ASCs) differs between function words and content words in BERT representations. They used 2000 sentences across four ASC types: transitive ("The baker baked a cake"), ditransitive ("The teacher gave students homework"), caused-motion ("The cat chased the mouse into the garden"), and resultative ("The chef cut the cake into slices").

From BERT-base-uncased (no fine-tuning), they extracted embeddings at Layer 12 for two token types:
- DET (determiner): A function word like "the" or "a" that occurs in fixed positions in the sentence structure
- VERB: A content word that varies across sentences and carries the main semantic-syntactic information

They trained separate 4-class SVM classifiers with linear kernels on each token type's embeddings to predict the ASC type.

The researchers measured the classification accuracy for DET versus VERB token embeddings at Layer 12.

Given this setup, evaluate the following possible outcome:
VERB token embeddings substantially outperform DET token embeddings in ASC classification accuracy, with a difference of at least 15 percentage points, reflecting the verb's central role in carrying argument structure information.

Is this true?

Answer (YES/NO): NO